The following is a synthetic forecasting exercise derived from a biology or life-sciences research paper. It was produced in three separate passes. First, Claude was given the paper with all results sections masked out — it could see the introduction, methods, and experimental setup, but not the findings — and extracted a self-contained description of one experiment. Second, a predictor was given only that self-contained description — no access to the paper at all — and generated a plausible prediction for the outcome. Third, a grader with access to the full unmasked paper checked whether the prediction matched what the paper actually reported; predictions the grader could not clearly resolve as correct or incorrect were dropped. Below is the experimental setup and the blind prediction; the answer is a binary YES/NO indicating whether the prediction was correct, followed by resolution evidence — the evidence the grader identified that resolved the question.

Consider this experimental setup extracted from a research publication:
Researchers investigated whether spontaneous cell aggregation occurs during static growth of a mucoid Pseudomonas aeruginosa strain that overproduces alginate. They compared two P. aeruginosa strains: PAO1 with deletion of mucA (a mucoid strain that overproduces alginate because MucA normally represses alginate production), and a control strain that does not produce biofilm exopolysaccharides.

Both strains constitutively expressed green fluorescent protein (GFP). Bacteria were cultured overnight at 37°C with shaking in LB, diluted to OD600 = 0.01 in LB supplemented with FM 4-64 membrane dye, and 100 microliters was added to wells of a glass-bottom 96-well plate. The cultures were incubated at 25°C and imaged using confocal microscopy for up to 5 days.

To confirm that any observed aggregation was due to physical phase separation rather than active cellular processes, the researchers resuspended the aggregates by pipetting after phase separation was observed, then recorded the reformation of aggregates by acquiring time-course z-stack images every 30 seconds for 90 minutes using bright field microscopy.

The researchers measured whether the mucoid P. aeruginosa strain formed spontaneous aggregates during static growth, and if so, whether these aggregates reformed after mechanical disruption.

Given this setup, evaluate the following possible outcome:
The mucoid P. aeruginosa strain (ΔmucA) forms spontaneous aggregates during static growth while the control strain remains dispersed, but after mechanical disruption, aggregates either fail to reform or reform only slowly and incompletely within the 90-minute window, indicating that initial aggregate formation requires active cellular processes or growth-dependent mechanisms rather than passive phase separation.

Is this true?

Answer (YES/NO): NO